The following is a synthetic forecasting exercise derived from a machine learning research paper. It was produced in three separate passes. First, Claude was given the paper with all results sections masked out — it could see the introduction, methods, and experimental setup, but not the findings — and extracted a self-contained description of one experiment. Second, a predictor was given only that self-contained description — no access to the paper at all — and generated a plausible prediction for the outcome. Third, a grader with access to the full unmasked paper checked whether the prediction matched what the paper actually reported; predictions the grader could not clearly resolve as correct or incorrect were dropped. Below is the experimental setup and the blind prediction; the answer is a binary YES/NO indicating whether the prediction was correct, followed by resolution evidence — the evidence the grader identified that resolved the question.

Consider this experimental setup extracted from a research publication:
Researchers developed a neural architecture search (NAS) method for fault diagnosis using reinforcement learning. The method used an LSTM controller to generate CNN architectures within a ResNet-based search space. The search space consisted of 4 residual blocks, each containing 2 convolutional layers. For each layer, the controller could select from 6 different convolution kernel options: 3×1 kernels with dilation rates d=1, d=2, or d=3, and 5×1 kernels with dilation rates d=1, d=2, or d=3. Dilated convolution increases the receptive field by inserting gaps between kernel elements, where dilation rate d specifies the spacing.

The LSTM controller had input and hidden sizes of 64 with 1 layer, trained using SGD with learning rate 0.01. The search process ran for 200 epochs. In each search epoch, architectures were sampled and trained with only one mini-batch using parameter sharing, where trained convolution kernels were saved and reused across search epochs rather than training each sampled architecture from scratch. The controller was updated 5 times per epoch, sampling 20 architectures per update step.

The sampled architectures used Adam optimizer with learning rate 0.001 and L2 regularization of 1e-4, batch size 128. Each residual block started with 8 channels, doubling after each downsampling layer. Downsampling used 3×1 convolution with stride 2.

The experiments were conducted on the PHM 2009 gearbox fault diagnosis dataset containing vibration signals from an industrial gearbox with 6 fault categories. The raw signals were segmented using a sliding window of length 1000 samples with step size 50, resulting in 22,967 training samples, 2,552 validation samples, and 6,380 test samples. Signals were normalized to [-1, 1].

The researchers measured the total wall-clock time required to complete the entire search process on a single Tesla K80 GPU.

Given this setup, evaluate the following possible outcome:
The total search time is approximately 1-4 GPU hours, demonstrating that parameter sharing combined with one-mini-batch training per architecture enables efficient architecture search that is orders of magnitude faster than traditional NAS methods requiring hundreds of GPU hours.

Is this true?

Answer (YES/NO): YES